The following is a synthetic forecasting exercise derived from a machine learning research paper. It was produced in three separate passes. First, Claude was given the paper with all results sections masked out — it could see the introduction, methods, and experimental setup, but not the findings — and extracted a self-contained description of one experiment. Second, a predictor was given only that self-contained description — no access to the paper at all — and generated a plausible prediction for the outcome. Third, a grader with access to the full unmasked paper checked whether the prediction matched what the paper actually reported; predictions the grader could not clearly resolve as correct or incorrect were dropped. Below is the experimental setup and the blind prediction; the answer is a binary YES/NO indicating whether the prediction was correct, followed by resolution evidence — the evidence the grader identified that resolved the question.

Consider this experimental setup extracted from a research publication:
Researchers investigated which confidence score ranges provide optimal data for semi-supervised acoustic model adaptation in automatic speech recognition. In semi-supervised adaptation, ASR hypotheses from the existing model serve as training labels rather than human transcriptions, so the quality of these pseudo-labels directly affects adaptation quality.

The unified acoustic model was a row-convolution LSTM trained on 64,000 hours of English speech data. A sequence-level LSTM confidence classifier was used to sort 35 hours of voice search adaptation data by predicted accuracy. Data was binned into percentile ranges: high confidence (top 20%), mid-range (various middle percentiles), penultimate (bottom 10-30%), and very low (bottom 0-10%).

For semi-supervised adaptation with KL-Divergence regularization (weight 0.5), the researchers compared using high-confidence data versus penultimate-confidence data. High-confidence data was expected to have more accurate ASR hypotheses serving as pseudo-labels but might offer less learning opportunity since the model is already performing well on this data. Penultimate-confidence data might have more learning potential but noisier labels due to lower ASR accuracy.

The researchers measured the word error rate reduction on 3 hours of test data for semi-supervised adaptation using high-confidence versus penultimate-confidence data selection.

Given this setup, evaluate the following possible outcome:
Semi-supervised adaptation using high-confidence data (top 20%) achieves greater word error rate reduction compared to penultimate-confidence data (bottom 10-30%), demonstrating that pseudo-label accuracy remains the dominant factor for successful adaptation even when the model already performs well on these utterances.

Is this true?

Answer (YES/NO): YES